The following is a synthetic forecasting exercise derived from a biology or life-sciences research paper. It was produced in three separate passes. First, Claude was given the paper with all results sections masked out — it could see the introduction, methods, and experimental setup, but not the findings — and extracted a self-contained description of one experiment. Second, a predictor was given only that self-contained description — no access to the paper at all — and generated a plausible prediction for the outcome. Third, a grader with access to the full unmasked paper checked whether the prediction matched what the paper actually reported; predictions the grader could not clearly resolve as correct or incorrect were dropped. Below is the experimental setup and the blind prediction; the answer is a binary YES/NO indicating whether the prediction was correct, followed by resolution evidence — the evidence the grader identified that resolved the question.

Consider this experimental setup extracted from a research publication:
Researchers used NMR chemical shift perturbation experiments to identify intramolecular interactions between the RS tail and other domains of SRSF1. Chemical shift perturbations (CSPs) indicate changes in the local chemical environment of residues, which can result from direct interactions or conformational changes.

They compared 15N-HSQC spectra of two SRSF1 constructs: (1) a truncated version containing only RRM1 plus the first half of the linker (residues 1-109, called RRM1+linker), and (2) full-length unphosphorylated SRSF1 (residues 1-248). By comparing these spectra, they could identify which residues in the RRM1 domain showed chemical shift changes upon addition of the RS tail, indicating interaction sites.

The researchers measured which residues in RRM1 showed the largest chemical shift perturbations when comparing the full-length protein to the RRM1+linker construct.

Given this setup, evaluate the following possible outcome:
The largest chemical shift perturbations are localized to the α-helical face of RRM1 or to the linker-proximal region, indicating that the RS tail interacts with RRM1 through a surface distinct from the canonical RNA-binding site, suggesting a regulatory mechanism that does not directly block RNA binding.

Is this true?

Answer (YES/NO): YES